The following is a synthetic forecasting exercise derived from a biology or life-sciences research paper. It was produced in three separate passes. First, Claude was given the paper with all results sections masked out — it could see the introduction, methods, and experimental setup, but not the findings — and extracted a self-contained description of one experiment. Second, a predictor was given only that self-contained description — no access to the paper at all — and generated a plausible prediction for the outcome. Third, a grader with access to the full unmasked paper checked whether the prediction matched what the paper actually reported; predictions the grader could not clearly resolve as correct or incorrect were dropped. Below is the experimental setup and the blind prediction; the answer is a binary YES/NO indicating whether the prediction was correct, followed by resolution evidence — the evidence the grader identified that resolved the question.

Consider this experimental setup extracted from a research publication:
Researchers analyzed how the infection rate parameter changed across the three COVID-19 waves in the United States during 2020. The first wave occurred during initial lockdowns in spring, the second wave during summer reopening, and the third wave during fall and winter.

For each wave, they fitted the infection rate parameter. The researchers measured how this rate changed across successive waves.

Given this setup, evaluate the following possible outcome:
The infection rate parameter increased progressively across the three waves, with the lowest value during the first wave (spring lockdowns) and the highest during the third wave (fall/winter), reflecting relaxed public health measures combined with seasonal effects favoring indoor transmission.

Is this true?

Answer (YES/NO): NO